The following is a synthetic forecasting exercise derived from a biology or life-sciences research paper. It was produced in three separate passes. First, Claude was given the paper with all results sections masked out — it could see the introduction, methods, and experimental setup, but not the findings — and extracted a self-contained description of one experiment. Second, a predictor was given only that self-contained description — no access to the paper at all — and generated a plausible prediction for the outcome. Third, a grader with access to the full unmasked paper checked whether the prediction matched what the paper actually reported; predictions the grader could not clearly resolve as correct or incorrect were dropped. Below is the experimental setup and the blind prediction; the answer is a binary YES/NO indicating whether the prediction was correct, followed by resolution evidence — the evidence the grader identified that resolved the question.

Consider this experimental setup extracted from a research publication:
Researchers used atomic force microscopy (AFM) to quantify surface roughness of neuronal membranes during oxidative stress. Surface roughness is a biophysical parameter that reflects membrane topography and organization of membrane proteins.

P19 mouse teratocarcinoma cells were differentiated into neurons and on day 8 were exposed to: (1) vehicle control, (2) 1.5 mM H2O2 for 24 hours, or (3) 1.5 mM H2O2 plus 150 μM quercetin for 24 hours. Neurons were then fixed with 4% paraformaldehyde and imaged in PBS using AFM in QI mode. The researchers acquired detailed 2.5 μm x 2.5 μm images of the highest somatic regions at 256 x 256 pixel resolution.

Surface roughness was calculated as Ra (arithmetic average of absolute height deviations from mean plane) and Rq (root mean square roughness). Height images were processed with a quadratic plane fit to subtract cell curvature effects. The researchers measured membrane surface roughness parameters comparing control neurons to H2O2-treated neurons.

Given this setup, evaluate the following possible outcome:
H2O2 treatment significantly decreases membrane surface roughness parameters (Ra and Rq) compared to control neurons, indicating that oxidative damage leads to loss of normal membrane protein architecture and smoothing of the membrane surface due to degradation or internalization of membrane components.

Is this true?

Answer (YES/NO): NO